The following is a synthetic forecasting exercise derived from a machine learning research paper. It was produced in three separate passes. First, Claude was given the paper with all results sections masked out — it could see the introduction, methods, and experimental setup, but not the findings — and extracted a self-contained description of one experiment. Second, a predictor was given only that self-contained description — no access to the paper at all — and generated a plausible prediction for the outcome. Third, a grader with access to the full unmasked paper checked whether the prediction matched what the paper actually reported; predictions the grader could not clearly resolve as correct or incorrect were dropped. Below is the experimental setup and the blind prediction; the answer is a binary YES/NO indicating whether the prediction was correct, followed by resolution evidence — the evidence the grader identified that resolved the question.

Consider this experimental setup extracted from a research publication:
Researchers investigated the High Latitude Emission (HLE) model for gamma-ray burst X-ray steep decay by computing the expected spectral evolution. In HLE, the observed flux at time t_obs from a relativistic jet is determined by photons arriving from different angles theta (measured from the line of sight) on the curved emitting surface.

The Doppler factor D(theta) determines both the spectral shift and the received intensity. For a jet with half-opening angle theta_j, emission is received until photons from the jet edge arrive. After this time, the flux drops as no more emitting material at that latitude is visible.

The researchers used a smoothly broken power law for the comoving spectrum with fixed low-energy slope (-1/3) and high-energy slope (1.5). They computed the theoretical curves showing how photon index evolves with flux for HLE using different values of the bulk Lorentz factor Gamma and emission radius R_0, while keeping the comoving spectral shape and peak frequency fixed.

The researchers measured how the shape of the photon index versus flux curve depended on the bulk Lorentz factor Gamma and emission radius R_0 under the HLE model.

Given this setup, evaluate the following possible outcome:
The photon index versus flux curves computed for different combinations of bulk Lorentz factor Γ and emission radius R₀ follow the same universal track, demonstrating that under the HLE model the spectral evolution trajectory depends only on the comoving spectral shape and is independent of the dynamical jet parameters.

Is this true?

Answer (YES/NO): YES